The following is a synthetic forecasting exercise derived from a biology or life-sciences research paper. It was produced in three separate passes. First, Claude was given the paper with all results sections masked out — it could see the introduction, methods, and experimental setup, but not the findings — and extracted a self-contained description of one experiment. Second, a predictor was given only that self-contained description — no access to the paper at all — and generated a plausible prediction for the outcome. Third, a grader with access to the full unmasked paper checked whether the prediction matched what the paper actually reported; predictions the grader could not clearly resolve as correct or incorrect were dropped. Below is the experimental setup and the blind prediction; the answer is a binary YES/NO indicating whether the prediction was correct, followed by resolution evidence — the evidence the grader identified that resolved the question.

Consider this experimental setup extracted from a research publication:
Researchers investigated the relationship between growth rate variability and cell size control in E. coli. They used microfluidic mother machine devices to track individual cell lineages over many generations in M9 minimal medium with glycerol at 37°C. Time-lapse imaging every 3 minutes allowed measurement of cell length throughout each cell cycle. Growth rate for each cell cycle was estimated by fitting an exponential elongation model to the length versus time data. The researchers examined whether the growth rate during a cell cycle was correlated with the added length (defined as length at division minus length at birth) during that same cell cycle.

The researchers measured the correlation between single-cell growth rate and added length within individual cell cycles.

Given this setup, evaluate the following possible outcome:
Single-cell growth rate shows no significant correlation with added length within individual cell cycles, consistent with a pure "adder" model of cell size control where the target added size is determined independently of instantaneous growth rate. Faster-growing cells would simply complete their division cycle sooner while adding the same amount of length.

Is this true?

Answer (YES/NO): YES